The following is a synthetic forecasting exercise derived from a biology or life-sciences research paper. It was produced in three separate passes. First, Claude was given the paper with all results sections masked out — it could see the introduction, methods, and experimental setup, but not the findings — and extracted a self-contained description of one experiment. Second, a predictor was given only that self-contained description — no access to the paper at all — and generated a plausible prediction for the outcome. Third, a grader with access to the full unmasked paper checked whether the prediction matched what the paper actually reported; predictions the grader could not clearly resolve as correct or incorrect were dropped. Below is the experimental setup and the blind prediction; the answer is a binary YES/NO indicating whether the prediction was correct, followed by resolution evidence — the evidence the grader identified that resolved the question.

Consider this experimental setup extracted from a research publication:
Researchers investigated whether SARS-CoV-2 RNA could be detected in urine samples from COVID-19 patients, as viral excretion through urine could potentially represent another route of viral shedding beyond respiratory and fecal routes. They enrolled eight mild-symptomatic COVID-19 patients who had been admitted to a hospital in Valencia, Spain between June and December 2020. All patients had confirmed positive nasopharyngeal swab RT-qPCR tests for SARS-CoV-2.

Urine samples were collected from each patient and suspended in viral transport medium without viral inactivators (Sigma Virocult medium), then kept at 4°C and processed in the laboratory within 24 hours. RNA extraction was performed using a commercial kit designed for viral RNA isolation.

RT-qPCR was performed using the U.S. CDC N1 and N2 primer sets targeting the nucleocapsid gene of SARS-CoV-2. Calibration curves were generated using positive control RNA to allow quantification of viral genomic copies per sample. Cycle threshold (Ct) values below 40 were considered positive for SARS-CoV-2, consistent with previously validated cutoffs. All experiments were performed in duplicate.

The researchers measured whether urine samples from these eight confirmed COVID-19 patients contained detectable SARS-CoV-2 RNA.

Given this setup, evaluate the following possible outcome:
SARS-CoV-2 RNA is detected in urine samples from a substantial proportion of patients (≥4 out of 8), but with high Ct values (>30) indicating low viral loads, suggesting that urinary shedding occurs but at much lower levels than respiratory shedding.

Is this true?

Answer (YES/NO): NO